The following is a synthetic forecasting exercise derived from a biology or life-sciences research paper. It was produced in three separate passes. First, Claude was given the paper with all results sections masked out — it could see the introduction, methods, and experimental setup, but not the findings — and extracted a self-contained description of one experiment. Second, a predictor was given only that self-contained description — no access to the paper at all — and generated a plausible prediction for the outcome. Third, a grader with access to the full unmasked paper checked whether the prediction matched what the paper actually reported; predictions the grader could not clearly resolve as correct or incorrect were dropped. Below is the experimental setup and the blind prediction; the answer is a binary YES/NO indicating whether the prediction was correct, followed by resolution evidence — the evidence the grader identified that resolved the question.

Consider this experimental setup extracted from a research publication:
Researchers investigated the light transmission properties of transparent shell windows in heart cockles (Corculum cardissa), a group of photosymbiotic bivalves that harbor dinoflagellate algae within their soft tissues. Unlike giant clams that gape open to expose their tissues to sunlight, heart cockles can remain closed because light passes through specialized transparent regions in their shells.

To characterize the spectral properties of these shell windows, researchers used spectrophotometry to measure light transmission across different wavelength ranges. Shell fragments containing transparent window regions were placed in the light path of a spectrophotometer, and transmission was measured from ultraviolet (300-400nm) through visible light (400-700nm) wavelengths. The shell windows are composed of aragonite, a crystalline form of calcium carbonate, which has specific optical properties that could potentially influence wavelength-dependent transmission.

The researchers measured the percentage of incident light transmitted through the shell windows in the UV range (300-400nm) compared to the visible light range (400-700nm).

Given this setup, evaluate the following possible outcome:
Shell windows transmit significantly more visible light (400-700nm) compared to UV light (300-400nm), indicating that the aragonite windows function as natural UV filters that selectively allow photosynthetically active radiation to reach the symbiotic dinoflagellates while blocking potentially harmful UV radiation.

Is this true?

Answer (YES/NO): YES